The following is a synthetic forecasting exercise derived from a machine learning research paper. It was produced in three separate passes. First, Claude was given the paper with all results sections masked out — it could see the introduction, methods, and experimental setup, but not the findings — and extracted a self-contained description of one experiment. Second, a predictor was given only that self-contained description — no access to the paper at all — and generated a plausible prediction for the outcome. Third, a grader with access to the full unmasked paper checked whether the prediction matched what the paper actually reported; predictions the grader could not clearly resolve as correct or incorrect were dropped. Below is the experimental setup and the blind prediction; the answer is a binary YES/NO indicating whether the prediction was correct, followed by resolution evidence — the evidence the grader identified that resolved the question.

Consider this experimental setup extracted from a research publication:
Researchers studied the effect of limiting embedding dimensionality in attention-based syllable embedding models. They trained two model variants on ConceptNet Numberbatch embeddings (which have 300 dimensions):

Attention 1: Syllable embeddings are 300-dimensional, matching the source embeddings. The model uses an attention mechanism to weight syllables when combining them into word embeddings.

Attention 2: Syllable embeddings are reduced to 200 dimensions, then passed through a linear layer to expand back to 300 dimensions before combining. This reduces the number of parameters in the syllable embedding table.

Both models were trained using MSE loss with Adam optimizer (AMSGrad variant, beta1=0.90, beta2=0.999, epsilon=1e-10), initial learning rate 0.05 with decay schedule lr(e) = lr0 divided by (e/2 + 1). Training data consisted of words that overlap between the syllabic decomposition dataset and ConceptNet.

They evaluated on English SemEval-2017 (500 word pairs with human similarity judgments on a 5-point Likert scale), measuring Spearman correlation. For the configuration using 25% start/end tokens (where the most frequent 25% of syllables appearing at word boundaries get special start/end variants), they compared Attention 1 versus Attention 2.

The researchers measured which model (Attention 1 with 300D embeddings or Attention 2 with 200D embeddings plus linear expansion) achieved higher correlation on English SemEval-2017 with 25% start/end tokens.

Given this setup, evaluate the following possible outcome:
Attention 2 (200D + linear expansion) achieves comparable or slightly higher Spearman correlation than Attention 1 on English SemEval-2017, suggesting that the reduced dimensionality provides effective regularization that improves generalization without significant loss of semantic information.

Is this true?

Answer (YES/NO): NO